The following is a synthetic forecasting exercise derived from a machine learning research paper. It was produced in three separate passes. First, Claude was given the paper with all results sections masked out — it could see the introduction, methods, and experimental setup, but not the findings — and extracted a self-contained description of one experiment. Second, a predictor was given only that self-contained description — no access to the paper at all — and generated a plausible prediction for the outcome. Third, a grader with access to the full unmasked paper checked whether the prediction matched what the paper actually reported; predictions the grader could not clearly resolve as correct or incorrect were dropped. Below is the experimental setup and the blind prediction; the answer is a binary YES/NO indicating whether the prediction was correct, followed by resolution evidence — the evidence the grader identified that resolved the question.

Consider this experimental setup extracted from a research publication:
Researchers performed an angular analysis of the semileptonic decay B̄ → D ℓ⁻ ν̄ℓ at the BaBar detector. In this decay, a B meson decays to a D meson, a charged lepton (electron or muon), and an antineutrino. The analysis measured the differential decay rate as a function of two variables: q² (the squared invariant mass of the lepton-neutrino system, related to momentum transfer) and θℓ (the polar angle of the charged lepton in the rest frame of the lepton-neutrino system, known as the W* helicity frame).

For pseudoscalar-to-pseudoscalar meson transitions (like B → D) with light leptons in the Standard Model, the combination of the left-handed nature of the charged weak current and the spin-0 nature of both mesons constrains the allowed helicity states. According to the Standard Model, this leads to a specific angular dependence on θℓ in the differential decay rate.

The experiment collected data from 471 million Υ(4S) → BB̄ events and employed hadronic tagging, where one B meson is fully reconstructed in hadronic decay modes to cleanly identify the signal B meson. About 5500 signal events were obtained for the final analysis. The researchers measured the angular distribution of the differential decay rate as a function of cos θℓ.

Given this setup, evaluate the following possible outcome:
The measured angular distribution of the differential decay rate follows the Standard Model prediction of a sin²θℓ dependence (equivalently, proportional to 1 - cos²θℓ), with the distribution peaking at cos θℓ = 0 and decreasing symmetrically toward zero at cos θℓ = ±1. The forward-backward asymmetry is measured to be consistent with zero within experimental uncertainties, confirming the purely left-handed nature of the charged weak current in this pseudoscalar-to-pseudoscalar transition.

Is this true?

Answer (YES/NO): NO